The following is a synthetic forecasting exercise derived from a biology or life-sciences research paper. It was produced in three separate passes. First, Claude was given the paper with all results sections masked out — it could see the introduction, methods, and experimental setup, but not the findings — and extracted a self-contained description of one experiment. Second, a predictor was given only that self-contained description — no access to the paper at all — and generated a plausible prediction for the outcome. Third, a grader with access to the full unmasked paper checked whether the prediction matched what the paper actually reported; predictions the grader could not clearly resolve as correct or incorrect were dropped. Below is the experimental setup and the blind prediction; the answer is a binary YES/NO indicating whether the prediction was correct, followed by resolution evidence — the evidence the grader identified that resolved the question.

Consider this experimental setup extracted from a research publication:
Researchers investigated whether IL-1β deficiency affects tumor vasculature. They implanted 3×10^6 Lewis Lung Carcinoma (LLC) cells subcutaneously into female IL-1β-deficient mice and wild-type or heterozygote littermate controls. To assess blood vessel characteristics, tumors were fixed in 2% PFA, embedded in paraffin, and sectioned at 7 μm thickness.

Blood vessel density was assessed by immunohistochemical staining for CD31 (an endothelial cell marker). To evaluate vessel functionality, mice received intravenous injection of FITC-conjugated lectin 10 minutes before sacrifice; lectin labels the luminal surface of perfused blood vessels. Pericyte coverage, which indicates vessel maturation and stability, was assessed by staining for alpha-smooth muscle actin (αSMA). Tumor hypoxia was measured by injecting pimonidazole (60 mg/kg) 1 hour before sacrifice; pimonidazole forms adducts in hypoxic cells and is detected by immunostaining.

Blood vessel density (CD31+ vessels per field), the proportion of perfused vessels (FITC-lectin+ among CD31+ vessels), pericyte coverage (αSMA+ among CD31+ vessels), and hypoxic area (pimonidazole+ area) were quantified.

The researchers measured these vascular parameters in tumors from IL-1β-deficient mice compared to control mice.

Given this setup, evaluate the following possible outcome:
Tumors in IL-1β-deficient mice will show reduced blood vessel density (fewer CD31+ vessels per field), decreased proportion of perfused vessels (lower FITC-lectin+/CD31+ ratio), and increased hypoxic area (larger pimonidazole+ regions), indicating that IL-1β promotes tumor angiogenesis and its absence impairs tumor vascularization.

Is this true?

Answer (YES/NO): NO